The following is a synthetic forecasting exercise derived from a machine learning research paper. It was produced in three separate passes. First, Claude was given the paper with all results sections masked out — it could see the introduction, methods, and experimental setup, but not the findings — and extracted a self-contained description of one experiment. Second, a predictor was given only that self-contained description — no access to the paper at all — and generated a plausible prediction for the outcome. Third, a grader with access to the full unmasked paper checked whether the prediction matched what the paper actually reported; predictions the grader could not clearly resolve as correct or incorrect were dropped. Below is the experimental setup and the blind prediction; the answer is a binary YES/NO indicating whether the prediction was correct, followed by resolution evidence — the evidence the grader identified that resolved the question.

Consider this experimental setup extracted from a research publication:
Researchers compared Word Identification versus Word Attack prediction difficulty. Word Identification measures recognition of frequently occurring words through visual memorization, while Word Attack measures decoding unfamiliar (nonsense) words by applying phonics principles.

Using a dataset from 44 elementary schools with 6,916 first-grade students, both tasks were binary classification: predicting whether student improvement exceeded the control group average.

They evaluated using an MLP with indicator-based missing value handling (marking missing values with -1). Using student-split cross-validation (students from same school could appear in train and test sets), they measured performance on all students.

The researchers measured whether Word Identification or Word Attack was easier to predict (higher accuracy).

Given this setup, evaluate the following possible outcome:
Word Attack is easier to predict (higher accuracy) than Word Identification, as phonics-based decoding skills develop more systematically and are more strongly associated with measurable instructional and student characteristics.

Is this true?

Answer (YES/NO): NO